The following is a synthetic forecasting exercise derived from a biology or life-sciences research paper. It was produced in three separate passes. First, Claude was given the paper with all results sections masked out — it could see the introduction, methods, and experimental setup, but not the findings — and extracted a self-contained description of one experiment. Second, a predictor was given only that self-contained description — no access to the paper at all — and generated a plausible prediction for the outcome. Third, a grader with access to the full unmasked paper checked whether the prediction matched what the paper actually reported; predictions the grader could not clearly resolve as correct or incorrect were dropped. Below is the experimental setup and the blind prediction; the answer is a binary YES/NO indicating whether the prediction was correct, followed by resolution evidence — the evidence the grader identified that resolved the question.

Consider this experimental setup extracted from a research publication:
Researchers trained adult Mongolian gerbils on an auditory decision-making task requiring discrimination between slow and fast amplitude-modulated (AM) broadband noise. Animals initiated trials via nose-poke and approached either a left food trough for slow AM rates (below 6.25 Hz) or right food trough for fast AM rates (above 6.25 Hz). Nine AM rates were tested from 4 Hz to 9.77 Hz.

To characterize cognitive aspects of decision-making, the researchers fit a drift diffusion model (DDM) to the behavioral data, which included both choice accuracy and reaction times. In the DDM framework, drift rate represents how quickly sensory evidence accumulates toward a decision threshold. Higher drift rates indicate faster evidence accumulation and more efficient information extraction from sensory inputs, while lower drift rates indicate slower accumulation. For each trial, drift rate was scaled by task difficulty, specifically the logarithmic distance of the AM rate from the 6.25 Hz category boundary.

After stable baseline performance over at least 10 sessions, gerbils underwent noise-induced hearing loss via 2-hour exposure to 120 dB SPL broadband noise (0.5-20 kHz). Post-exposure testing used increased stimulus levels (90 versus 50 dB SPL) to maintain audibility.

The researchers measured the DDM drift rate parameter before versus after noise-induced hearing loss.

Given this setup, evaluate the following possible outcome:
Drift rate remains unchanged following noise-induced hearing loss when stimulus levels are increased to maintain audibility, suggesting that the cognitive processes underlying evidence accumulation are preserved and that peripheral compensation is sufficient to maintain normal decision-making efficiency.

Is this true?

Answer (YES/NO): NO